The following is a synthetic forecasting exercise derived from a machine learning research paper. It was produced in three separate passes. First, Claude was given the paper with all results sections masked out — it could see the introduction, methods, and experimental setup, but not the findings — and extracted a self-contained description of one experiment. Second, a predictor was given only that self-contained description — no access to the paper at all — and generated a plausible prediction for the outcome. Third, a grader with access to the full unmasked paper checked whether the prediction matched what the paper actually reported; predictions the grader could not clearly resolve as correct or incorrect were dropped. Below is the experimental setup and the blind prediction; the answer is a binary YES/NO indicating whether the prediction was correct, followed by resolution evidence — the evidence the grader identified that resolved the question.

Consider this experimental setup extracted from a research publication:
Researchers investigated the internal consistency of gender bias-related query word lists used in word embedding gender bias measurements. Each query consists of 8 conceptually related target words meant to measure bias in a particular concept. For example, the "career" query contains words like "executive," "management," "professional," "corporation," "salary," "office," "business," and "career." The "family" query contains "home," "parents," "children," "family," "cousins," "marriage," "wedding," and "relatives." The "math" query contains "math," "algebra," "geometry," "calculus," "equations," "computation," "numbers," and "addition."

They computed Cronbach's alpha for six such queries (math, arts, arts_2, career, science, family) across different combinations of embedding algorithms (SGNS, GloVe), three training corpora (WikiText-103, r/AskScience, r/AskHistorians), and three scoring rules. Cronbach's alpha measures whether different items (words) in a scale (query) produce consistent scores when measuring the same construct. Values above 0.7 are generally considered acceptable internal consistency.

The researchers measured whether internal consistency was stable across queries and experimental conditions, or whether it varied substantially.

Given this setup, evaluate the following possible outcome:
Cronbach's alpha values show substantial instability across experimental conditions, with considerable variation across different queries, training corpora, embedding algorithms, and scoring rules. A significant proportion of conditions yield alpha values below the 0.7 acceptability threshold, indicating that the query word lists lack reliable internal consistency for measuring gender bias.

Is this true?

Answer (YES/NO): NO